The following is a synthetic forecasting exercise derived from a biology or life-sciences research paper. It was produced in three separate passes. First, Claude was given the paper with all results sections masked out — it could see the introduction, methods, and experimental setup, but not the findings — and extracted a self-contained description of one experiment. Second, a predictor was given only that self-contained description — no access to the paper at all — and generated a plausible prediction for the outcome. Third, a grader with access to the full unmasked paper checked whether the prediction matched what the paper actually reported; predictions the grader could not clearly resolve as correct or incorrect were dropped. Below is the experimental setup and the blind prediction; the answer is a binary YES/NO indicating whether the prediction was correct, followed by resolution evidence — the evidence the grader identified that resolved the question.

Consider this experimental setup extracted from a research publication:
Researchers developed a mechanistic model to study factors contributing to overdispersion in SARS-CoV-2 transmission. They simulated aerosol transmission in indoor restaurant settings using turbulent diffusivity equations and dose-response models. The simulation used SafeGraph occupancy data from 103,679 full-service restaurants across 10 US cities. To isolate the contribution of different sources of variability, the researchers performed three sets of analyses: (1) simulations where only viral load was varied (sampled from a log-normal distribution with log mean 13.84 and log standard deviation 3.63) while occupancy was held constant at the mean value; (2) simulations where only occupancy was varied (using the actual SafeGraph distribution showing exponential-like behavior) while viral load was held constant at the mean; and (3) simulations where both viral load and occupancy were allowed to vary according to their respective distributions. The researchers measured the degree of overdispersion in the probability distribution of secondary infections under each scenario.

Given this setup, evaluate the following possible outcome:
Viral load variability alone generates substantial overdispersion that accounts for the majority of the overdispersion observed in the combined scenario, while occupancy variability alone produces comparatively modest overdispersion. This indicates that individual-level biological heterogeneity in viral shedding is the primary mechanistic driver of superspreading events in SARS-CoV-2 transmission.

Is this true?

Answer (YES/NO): NO